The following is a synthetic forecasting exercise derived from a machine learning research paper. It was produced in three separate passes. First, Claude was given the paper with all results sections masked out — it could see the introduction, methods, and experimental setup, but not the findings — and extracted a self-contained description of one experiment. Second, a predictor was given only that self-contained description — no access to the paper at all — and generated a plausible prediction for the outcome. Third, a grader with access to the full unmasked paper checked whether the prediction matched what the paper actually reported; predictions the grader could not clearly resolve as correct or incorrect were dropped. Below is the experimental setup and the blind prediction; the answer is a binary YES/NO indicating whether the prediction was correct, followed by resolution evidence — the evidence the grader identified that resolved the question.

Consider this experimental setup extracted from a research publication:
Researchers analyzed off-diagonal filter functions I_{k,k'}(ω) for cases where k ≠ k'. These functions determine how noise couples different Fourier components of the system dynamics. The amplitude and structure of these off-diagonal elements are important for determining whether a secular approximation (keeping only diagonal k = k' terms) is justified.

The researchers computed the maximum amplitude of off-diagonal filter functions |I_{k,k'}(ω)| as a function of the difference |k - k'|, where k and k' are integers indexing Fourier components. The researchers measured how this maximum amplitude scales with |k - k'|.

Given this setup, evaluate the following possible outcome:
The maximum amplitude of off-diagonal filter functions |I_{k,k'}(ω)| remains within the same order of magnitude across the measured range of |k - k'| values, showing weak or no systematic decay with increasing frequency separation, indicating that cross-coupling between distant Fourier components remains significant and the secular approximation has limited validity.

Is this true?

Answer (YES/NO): NO